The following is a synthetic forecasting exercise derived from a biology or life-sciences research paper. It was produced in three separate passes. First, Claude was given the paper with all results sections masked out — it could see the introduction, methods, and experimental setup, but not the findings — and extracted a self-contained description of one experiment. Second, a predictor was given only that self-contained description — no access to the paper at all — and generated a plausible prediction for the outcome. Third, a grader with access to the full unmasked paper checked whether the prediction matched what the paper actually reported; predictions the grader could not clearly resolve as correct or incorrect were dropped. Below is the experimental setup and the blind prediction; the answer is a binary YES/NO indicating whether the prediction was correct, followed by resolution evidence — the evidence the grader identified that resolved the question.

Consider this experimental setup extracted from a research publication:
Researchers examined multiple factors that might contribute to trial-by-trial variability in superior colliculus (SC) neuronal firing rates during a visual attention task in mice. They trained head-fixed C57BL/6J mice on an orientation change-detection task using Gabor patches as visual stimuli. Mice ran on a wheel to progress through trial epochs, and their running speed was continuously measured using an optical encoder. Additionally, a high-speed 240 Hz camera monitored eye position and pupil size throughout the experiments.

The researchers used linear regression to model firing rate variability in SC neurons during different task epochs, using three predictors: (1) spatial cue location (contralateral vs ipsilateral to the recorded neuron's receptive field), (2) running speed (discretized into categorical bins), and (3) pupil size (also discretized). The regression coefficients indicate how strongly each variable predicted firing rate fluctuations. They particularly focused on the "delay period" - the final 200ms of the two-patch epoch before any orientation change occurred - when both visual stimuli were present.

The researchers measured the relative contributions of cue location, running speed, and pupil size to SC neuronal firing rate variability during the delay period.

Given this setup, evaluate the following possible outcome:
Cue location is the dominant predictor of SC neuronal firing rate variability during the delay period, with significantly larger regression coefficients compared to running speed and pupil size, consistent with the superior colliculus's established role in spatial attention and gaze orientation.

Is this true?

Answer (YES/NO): YES